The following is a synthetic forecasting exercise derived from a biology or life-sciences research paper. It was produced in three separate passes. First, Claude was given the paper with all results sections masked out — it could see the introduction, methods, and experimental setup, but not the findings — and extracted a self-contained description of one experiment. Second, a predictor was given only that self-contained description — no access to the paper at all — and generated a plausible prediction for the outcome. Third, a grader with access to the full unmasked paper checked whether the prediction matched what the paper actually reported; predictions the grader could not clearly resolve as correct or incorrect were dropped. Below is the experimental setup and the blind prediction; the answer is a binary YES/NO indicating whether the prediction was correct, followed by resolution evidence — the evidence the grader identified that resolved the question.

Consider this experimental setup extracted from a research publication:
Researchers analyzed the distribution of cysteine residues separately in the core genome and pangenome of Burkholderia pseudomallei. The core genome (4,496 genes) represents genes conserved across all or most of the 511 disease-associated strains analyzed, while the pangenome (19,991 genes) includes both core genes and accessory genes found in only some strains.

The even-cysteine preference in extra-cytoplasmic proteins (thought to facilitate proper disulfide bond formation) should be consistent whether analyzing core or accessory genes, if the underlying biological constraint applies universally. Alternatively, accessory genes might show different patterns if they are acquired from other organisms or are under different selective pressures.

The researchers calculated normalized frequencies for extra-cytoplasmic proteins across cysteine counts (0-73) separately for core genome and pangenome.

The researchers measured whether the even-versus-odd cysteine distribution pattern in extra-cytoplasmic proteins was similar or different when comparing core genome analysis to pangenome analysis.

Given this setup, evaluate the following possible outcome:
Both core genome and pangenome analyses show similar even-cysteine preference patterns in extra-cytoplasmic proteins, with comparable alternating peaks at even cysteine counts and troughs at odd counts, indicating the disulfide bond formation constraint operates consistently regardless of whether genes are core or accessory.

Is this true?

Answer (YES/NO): NO